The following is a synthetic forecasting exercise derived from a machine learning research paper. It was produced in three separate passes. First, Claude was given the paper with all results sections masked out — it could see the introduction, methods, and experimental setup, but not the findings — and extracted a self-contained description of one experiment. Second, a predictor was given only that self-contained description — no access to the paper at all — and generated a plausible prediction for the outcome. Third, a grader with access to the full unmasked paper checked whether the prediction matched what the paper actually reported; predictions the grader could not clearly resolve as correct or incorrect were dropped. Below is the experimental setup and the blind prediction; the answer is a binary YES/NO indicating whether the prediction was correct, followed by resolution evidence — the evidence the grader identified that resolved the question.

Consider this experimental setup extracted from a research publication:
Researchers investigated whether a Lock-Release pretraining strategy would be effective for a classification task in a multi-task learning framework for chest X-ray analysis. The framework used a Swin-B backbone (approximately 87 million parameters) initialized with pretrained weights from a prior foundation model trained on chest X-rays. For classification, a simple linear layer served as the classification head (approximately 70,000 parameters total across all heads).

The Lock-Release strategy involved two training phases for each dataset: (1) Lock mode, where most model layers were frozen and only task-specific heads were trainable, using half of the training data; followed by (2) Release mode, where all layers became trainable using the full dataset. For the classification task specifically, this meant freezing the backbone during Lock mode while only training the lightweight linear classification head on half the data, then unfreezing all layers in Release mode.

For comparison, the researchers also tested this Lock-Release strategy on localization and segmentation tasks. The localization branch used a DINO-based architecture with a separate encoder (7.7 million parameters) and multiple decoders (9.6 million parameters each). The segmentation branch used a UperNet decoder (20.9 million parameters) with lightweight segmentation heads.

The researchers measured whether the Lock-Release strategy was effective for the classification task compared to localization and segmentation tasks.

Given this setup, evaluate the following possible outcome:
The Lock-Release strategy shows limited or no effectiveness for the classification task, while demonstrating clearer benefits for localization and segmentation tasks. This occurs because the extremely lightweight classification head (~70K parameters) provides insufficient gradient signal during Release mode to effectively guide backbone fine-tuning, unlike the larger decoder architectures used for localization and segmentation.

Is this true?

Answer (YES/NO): YES